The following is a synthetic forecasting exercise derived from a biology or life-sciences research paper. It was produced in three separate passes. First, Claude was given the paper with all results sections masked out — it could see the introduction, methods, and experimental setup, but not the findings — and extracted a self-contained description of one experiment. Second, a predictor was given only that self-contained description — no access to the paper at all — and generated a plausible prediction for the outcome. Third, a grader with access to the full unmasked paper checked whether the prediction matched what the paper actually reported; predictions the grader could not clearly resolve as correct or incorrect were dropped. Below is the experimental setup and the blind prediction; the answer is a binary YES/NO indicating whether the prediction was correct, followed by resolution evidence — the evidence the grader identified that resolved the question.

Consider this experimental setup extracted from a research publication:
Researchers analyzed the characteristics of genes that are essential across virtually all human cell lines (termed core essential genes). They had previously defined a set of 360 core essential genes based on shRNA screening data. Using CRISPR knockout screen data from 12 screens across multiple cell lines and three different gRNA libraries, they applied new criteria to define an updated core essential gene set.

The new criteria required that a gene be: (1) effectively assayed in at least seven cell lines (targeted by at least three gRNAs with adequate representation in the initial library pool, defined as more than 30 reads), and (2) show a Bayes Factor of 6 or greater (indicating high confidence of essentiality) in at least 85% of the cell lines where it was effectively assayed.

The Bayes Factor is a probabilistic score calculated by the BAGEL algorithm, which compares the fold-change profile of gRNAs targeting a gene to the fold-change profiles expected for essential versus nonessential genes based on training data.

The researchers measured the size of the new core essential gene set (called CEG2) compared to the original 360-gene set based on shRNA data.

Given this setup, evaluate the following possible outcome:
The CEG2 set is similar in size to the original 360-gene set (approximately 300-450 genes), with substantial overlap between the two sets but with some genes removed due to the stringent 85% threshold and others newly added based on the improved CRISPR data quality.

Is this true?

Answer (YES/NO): NO